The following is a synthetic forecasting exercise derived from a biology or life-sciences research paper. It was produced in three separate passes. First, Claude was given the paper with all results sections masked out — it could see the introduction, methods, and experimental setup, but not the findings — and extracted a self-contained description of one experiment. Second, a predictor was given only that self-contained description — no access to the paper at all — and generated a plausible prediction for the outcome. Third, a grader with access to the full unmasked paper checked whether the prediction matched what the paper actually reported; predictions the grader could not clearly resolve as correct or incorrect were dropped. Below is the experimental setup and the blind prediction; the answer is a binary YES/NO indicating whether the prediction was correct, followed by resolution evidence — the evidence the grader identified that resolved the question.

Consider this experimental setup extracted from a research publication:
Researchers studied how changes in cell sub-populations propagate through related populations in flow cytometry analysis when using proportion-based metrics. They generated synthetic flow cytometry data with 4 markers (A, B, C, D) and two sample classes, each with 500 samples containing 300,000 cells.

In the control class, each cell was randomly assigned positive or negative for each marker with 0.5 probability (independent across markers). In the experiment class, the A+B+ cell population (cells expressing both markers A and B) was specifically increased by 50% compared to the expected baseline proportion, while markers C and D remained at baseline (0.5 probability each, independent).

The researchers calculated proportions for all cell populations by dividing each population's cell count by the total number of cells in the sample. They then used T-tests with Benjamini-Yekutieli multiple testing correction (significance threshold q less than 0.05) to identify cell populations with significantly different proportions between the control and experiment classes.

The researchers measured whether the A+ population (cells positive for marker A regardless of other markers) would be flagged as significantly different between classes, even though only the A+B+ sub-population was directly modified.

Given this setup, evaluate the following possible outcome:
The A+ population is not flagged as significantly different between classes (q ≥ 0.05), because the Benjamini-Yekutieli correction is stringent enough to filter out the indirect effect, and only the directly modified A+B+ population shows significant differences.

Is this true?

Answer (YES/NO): NO